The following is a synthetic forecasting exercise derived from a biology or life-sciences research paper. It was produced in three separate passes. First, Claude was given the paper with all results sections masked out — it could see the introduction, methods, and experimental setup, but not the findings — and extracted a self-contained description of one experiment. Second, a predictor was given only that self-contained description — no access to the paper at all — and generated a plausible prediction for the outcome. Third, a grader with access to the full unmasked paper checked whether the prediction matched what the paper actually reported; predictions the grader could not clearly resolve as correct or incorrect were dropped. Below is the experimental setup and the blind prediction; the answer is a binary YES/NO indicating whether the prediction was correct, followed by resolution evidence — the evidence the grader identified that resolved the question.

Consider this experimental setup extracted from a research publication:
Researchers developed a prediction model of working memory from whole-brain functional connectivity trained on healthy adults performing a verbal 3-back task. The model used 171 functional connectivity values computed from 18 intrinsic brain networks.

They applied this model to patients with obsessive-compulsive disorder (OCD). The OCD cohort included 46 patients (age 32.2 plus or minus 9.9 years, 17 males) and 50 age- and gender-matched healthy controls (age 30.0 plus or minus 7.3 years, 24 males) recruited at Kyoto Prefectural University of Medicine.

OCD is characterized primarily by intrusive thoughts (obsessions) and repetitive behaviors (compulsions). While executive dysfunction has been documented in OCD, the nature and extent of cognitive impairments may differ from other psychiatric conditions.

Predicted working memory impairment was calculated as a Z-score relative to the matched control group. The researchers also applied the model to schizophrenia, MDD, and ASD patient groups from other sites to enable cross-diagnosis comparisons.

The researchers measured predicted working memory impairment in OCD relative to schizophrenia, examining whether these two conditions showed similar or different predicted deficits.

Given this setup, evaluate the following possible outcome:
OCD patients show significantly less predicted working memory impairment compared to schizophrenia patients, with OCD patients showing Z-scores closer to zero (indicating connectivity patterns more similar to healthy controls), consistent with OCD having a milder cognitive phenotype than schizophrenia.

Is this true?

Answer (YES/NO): YES